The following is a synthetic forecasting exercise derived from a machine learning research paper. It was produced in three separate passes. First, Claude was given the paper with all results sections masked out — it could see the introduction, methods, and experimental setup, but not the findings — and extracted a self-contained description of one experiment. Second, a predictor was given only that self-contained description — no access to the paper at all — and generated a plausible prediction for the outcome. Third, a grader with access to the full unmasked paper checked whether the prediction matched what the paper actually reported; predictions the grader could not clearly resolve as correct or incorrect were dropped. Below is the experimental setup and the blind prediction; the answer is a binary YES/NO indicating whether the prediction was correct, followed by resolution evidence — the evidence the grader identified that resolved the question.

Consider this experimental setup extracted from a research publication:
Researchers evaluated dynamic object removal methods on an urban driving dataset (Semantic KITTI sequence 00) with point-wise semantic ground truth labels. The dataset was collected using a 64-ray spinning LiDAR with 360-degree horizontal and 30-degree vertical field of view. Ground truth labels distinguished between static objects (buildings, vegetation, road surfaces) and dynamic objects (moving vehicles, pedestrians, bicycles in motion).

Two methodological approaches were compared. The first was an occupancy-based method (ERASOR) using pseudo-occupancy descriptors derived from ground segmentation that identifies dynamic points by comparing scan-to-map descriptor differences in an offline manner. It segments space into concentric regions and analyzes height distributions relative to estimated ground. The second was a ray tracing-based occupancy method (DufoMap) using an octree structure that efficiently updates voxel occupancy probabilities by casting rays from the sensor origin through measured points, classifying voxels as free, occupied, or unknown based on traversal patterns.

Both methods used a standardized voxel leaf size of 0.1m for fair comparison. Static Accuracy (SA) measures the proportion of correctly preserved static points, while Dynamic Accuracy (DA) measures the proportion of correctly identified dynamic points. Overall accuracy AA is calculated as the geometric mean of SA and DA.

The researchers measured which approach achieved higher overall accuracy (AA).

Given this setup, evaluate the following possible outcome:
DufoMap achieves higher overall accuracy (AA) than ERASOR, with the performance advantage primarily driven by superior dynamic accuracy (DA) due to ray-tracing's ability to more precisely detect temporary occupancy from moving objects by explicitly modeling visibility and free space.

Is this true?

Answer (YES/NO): NO